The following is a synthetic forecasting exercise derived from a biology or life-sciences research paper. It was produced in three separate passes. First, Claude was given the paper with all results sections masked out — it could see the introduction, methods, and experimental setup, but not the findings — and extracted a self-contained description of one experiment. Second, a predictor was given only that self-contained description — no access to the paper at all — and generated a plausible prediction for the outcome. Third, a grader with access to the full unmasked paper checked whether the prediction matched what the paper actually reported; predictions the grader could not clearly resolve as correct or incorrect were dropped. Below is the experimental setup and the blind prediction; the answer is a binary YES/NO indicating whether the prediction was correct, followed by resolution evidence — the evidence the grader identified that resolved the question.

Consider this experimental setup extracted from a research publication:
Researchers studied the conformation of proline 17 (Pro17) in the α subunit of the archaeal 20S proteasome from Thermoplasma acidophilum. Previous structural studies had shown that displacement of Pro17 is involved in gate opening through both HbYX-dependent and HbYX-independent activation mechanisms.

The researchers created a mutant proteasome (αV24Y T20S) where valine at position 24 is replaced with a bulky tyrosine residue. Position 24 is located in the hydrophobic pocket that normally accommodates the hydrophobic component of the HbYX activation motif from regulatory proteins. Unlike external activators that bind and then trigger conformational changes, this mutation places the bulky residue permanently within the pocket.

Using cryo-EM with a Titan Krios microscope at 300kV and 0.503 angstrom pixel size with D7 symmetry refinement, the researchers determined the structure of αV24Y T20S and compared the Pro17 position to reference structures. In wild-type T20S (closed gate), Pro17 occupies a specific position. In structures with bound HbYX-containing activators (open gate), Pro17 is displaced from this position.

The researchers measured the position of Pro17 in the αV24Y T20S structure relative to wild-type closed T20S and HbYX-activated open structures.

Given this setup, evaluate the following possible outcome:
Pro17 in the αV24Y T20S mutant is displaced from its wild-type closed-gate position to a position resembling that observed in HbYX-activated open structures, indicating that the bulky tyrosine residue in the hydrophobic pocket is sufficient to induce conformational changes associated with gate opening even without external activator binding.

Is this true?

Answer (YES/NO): YES